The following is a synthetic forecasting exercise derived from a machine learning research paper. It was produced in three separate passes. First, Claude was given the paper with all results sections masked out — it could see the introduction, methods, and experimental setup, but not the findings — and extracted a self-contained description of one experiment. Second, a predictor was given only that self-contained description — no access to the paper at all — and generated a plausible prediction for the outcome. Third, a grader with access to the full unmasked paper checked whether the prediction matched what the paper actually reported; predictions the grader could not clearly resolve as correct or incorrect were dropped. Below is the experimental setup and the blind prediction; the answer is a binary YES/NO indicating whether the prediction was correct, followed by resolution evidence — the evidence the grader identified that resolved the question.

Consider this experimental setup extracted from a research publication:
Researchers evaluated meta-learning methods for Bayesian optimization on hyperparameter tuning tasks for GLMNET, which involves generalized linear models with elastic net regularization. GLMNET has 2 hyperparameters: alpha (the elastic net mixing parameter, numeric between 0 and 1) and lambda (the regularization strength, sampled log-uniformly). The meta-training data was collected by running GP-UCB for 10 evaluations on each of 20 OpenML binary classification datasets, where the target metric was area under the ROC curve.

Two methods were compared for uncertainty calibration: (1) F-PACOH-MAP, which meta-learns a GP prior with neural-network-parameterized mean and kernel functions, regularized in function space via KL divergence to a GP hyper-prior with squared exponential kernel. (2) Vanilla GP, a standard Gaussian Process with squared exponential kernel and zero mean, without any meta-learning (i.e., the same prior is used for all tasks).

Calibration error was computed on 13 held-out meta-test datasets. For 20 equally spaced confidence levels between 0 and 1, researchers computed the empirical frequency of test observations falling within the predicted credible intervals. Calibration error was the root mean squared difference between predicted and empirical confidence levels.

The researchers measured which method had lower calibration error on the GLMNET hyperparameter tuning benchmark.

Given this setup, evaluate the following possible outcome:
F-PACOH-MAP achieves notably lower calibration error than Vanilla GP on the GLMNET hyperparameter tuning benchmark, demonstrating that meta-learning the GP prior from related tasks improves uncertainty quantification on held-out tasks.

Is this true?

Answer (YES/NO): NO